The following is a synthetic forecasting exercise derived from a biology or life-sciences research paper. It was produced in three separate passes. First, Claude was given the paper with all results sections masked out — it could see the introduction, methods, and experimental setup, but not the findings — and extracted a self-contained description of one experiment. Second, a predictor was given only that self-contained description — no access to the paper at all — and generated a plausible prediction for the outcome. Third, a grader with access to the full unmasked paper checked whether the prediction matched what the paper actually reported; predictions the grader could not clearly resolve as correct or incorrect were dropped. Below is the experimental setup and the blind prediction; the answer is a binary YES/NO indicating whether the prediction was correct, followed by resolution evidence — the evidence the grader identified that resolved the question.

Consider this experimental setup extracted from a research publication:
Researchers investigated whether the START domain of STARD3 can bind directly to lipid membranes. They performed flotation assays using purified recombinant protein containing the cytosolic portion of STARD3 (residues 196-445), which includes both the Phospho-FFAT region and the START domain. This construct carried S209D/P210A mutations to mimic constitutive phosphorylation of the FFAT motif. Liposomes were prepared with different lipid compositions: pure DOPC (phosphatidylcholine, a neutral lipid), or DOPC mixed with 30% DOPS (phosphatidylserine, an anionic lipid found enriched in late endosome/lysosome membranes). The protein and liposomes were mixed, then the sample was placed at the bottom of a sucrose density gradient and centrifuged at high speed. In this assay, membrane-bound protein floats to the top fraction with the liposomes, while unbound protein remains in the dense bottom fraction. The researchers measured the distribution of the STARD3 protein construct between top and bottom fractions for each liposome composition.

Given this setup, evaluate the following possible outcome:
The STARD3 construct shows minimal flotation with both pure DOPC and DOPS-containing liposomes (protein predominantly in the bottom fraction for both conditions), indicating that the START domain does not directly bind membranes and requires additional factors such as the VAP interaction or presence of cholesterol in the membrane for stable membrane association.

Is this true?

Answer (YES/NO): NO